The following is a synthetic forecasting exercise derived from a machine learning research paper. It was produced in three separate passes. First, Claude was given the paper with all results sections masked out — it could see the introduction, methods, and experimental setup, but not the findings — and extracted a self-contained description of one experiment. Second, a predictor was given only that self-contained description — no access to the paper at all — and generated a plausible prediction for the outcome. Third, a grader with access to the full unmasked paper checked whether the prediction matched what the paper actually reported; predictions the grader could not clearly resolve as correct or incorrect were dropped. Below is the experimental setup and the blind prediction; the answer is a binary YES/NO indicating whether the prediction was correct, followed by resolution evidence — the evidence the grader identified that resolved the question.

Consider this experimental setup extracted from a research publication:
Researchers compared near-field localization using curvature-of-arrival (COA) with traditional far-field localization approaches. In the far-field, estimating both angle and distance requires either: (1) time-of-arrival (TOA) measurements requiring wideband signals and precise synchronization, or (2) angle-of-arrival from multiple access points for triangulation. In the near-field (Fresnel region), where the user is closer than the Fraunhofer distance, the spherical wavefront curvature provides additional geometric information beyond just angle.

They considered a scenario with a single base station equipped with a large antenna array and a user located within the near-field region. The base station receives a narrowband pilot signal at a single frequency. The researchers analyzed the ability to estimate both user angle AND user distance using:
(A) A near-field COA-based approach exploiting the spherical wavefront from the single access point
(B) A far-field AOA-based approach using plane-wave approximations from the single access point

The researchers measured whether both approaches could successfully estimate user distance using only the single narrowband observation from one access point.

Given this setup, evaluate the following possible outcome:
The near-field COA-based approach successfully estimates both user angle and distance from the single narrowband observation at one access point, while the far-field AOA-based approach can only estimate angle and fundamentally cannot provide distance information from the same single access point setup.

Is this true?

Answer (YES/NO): YES